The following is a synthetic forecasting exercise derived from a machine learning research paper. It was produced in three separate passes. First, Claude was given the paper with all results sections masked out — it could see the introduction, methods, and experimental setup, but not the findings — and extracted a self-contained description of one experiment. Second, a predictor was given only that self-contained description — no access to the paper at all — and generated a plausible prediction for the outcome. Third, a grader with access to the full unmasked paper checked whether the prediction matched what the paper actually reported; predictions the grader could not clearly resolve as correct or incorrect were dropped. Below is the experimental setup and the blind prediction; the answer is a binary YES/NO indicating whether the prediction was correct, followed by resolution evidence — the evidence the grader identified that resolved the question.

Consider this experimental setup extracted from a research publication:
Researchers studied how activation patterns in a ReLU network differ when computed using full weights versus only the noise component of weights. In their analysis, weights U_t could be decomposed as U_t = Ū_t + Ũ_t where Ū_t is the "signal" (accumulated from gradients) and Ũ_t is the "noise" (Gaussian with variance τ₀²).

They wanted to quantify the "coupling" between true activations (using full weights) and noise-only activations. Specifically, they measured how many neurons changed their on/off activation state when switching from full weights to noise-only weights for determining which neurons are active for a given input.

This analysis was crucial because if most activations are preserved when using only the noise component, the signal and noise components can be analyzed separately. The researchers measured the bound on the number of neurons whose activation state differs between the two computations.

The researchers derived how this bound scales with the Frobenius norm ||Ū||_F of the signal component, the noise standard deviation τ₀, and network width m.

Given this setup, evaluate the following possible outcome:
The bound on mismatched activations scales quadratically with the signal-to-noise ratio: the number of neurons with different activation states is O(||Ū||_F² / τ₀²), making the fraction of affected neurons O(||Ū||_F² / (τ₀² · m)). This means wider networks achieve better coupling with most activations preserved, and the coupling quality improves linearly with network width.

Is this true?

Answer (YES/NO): NO